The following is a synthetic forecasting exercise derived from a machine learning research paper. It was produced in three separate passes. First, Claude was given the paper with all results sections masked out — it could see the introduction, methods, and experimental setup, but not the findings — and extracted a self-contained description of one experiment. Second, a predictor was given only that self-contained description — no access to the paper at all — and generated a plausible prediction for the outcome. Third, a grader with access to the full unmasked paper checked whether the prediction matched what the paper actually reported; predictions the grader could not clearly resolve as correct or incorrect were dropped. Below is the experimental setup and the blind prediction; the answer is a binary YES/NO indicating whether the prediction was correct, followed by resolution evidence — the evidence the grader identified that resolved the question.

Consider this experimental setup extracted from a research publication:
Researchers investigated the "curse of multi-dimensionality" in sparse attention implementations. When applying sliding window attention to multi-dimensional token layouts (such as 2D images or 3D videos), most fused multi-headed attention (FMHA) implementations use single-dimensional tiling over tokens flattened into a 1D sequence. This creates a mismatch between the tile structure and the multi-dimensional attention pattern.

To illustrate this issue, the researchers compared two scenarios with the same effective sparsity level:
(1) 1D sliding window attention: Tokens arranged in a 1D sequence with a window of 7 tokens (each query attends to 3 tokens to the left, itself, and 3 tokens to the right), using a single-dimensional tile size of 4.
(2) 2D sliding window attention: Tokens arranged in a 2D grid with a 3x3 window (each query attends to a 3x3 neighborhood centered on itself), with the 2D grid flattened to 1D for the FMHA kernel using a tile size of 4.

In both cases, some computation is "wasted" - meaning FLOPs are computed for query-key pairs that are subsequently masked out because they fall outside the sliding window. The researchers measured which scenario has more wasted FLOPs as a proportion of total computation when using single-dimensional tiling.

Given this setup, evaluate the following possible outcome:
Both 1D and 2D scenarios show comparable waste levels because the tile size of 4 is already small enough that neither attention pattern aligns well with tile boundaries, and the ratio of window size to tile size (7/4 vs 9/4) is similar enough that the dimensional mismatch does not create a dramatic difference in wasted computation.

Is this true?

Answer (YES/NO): NO